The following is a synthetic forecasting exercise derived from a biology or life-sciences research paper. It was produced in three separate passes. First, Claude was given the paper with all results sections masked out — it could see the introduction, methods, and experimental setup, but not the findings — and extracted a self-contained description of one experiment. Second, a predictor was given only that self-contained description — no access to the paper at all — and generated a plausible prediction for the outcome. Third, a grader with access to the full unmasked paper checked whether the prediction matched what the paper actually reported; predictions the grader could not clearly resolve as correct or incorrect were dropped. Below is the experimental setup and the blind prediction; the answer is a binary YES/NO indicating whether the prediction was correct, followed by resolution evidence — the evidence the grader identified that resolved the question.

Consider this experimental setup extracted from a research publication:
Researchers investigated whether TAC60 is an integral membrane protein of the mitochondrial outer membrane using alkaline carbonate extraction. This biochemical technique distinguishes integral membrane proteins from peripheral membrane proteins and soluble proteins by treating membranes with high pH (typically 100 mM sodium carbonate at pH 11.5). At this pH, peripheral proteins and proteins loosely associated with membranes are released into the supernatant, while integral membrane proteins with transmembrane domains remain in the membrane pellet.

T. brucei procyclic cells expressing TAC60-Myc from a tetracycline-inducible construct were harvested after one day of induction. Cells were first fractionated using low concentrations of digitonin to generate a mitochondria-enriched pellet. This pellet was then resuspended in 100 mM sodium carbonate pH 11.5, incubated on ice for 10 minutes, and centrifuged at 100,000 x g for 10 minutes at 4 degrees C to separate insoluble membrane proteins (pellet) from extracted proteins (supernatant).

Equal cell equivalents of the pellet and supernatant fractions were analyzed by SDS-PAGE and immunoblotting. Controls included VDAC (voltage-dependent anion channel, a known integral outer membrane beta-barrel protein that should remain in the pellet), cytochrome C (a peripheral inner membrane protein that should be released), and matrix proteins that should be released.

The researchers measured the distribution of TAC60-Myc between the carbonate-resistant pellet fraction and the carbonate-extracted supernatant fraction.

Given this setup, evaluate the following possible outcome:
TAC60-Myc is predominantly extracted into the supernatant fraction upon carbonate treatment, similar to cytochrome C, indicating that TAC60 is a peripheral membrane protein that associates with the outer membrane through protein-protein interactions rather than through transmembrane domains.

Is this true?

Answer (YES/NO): NO